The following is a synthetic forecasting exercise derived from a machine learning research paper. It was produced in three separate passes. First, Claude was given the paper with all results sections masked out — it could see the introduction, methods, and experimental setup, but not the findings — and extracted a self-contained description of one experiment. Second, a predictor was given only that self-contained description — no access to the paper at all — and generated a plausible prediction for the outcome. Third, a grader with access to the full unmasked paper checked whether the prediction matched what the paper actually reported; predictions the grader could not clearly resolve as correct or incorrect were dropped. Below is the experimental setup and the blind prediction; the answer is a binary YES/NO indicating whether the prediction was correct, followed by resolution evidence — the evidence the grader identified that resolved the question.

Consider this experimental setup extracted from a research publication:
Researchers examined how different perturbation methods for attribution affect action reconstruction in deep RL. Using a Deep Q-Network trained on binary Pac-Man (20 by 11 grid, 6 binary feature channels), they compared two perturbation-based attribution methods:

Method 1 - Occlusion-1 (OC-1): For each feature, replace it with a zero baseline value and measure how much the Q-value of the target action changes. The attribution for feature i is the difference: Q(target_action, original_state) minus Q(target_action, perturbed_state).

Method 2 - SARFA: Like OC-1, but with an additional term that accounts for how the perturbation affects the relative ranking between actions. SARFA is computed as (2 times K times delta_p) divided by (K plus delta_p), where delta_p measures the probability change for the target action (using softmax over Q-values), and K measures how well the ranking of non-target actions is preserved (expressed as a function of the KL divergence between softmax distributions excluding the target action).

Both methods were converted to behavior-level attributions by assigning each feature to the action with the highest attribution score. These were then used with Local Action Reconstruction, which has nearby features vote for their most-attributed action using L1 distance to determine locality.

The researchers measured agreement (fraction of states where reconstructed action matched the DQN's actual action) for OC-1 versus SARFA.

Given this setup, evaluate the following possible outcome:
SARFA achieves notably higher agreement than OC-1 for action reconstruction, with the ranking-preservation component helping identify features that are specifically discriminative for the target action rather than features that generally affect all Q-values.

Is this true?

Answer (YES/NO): NO